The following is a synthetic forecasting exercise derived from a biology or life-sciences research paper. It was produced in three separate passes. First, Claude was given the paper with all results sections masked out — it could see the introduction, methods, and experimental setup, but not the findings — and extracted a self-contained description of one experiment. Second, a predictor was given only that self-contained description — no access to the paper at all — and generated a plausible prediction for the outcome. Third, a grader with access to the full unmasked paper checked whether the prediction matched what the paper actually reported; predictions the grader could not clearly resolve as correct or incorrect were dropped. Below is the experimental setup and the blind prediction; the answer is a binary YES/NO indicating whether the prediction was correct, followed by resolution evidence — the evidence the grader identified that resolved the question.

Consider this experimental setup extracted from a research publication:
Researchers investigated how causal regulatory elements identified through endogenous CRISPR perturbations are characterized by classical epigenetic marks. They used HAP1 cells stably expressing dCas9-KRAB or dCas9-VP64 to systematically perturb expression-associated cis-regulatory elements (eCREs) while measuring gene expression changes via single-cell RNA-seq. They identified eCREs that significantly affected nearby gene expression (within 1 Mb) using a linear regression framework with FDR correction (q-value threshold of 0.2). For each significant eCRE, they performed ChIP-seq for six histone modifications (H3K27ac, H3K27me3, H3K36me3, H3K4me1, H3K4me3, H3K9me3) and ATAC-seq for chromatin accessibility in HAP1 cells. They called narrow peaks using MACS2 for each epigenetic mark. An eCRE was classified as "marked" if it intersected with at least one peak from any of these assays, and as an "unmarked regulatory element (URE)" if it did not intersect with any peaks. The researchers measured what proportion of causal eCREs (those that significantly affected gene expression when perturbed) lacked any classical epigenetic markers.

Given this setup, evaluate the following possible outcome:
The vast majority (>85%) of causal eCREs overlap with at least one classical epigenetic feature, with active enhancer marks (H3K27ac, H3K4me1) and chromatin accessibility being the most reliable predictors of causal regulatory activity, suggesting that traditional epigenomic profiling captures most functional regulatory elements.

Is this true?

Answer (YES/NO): NO